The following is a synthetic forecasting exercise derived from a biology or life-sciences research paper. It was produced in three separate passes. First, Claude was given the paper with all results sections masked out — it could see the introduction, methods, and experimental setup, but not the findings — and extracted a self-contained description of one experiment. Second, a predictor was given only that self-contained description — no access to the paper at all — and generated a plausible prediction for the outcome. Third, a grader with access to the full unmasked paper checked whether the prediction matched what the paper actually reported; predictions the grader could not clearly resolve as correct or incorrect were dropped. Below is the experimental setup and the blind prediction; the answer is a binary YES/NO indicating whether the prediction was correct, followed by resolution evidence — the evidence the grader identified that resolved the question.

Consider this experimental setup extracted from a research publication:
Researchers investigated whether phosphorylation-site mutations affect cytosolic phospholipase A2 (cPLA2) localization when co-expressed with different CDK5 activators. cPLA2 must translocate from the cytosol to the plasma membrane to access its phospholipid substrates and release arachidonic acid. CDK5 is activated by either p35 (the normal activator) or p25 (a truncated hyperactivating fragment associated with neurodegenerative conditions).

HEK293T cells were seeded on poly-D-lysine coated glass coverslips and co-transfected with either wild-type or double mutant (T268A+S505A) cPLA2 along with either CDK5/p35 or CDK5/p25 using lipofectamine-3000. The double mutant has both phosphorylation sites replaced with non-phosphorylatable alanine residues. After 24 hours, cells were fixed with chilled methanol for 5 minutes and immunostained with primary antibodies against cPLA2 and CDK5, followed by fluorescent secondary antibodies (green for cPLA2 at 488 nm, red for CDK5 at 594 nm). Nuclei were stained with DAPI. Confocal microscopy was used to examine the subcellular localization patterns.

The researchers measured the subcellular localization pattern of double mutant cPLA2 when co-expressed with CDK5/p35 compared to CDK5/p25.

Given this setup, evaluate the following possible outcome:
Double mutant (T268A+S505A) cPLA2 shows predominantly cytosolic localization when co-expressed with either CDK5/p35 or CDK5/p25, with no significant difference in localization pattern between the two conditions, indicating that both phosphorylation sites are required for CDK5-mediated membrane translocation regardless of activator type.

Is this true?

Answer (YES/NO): YES